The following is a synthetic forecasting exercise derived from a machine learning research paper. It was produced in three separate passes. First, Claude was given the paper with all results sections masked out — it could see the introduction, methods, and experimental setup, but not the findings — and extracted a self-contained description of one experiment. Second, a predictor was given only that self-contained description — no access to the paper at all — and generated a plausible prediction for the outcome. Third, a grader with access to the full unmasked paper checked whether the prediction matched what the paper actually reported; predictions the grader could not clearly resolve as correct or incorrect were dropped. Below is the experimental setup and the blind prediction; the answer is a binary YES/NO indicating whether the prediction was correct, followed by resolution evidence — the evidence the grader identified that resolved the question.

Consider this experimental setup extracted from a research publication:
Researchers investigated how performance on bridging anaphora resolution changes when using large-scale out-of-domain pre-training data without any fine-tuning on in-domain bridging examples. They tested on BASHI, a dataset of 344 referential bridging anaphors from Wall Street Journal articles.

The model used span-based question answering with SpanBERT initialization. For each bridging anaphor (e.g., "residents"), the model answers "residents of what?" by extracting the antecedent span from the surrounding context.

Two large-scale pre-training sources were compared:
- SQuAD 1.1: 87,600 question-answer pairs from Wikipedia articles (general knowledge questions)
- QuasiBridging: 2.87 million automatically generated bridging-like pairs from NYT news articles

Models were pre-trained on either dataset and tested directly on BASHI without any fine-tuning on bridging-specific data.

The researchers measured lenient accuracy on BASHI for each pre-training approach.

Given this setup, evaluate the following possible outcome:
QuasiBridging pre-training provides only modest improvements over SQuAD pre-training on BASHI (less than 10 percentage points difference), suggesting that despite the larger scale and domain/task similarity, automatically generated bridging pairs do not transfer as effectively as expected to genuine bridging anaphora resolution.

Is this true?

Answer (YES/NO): NO